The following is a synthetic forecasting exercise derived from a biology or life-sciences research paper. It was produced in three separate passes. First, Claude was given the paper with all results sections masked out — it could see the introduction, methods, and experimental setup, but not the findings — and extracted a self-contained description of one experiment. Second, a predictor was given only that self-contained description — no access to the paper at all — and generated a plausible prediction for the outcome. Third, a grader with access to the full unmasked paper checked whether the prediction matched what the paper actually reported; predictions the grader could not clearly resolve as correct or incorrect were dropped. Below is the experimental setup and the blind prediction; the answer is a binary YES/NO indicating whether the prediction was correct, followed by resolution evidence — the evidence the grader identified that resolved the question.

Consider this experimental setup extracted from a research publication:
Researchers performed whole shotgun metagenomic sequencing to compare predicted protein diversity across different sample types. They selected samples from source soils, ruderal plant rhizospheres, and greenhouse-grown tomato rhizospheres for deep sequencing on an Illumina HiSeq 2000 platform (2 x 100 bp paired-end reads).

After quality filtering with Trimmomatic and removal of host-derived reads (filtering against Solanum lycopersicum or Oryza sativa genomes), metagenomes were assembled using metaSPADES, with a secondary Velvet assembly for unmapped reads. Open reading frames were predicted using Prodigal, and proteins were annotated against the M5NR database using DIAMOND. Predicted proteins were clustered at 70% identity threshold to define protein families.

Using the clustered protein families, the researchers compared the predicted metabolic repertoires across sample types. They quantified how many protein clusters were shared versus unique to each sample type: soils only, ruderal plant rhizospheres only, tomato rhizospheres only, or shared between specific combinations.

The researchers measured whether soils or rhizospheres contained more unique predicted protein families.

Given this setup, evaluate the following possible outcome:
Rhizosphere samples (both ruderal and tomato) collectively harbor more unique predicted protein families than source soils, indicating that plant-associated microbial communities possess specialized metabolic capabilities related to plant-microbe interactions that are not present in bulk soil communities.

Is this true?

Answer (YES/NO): NO